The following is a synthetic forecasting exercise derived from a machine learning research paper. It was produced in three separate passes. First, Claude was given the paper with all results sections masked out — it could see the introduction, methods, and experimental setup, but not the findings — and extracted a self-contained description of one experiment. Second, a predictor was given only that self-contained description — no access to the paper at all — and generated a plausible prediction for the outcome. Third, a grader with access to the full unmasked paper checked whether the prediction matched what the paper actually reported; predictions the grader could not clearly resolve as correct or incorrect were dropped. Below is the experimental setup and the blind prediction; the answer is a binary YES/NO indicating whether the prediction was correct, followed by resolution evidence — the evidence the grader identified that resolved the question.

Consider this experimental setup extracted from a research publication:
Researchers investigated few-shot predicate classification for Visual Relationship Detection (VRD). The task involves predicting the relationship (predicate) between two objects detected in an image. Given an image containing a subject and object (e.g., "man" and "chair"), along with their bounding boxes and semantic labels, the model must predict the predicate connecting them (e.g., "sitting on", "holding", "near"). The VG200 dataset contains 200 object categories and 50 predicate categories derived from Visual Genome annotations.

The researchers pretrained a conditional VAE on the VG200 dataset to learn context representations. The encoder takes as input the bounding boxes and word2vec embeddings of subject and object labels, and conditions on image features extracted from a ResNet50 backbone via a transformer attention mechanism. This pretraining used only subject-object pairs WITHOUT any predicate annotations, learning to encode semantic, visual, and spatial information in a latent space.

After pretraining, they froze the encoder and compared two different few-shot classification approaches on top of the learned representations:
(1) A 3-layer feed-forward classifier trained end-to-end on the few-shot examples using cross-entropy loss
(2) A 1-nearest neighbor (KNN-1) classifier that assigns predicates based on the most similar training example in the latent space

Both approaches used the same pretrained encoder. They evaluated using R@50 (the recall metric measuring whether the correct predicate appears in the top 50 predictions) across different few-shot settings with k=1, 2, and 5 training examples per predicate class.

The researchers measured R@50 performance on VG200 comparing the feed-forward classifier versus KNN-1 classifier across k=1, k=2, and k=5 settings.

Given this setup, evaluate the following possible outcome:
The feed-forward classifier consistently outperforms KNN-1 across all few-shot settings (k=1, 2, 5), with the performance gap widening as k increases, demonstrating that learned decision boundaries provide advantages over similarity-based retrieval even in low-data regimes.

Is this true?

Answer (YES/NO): NO